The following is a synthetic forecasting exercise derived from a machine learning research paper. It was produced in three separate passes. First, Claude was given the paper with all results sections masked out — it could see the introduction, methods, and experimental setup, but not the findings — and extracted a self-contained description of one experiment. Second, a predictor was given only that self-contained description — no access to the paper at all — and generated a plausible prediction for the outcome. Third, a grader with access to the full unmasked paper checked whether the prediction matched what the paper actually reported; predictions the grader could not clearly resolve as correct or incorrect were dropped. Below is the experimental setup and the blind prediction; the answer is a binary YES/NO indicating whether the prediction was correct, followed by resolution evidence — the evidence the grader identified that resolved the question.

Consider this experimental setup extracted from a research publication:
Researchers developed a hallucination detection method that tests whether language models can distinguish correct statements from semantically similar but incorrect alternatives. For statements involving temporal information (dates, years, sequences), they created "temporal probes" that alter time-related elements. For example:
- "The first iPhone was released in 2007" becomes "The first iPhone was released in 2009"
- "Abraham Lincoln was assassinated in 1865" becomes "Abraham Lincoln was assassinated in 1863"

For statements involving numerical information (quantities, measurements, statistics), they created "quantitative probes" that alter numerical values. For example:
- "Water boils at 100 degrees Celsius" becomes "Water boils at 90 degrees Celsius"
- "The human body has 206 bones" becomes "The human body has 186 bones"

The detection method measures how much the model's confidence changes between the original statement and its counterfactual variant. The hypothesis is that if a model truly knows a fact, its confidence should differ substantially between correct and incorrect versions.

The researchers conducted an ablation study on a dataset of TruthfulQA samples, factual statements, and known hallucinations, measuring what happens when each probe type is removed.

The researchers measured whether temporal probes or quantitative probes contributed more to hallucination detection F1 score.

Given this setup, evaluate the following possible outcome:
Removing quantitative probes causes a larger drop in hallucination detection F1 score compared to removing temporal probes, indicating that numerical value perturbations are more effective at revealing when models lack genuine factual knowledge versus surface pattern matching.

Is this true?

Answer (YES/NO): NO